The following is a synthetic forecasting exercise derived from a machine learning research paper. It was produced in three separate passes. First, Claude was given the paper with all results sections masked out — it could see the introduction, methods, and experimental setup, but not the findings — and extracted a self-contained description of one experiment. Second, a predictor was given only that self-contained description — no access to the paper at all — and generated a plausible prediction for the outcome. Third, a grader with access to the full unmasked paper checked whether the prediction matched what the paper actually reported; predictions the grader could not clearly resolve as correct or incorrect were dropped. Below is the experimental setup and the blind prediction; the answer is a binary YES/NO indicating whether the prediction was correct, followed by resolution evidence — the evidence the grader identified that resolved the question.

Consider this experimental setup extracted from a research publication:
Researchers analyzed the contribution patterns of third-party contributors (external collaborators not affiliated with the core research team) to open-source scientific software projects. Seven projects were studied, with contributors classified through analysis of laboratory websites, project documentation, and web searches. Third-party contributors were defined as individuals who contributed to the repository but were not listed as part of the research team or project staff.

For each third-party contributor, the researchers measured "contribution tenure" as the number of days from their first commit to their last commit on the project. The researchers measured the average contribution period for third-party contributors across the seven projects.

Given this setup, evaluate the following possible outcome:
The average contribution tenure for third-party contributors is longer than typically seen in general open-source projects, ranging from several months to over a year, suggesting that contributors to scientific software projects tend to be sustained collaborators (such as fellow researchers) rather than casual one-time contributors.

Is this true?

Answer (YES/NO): NO